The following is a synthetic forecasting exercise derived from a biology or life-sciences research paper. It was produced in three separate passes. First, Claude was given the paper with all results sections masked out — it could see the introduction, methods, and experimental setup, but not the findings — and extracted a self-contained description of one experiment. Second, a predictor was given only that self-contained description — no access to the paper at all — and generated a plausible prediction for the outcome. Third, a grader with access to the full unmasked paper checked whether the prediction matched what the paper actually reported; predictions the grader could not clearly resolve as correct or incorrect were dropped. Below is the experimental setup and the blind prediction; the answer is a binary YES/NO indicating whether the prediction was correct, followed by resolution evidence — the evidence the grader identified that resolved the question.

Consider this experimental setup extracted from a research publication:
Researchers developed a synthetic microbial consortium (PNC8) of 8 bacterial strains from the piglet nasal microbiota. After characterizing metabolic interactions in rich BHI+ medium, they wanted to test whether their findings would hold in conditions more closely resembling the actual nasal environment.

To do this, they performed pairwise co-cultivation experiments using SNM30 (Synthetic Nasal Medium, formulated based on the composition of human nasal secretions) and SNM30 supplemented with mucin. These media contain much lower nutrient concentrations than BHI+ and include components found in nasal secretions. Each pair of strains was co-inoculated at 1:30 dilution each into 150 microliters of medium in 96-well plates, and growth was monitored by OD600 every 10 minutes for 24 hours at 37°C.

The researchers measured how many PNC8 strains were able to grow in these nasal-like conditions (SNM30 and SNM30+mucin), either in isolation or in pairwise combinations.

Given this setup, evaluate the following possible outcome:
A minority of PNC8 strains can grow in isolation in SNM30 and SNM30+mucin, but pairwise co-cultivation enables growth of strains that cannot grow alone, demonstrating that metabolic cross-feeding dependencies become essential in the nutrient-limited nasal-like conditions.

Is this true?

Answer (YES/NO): NO